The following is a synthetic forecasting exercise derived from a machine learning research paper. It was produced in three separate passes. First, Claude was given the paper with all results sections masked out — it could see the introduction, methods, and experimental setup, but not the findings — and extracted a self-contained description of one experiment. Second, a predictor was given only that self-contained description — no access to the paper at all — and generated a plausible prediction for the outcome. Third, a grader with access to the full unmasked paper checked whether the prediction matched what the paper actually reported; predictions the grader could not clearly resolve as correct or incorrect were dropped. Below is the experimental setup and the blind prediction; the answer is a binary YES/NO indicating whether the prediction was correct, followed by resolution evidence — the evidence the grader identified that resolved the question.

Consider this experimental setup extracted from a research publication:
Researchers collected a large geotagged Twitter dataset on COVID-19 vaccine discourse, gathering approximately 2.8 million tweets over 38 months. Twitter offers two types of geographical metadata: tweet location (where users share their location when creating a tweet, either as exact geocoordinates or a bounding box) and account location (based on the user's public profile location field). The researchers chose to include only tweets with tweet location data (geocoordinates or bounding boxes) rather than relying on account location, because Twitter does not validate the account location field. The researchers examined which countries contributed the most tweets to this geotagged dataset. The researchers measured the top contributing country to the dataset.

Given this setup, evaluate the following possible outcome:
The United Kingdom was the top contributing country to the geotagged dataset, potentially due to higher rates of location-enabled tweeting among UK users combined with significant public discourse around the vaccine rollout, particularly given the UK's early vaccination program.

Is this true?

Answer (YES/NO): NO